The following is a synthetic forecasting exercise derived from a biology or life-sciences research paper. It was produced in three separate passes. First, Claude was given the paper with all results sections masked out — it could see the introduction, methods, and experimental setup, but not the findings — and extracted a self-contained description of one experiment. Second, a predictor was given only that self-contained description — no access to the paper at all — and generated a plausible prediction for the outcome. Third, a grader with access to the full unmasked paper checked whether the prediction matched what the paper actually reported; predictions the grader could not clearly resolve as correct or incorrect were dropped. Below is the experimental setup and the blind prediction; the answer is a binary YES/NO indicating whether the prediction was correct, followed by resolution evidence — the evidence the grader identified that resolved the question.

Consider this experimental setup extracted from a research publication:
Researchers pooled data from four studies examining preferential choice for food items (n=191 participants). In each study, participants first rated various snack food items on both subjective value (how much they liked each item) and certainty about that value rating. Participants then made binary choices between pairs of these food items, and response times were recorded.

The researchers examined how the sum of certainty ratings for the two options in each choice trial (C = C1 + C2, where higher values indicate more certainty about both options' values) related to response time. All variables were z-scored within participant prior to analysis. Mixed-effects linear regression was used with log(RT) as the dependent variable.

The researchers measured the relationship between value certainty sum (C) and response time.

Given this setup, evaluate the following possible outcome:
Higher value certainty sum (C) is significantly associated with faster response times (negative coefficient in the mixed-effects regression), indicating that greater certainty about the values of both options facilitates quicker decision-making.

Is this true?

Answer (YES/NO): YES